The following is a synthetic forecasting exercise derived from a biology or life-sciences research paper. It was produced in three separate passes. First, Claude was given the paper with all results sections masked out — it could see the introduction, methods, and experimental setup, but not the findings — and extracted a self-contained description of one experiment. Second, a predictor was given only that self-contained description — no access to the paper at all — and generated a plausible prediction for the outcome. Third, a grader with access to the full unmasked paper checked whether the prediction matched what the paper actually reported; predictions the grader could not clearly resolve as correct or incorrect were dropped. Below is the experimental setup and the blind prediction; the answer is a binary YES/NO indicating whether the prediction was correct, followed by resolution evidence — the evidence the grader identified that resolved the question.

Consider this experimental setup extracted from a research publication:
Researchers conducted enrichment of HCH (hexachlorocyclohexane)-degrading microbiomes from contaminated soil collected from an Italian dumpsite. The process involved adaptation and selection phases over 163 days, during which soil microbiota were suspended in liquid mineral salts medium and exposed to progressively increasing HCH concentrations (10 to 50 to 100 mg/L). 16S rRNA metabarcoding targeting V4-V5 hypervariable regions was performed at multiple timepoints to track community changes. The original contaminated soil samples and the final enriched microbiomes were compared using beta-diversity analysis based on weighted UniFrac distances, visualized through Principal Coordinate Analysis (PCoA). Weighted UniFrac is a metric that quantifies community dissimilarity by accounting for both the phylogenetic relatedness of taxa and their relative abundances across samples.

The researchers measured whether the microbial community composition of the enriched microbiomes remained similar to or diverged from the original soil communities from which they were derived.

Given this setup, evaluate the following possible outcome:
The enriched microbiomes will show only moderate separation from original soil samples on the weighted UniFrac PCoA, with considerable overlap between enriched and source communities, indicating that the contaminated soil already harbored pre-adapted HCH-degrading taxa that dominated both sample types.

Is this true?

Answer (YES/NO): NO